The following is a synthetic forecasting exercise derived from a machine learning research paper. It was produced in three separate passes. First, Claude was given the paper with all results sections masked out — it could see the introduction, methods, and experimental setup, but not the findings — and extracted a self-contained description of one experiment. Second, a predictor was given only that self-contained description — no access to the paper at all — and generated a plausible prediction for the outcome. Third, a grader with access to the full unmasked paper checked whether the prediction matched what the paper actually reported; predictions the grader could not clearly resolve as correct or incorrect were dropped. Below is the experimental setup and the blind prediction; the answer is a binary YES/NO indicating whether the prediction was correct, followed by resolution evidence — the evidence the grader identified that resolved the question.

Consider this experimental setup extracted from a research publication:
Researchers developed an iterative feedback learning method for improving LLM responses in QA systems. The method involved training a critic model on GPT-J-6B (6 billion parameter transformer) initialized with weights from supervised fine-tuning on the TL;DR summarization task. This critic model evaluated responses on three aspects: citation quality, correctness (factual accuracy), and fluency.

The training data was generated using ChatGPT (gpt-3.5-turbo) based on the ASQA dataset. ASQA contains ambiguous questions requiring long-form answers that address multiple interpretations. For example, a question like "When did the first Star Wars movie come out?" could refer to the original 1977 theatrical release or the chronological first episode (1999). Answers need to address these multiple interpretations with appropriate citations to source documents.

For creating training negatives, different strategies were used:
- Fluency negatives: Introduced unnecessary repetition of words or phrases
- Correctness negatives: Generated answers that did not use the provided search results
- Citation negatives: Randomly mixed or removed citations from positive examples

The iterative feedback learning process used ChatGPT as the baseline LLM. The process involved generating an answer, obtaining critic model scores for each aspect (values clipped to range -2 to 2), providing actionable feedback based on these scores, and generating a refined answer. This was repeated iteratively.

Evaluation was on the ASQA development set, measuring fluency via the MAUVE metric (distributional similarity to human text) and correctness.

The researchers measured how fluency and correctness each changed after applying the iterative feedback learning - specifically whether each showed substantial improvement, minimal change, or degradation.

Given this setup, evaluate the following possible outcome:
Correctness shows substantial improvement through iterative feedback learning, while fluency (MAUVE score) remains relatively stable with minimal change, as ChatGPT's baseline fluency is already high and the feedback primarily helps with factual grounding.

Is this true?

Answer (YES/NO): NO